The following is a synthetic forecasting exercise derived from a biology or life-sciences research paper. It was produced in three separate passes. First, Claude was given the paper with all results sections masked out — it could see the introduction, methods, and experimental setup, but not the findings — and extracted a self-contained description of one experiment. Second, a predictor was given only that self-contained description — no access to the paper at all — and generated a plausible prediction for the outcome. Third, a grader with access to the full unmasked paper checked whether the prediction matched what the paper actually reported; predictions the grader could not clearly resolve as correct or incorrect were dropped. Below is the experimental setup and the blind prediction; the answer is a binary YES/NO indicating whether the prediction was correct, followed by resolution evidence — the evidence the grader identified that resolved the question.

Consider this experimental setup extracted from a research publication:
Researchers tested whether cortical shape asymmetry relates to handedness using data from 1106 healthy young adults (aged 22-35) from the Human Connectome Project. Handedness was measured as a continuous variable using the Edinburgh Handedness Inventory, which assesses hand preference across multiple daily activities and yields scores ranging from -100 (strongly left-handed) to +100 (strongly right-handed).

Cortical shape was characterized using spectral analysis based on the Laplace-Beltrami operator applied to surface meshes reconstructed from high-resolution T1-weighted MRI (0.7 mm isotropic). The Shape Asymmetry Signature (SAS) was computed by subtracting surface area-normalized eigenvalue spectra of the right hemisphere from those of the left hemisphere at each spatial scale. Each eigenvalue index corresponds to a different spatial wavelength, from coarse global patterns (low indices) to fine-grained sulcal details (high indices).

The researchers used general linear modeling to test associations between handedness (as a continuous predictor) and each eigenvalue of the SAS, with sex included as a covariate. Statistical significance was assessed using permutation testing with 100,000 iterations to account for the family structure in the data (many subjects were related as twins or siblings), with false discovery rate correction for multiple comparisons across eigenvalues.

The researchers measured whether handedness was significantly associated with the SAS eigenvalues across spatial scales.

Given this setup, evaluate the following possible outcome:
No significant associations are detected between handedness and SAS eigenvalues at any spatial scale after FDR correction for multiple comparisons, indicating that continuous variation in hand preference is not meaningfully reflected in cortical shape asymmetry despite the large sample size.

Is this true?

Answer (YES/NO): YES